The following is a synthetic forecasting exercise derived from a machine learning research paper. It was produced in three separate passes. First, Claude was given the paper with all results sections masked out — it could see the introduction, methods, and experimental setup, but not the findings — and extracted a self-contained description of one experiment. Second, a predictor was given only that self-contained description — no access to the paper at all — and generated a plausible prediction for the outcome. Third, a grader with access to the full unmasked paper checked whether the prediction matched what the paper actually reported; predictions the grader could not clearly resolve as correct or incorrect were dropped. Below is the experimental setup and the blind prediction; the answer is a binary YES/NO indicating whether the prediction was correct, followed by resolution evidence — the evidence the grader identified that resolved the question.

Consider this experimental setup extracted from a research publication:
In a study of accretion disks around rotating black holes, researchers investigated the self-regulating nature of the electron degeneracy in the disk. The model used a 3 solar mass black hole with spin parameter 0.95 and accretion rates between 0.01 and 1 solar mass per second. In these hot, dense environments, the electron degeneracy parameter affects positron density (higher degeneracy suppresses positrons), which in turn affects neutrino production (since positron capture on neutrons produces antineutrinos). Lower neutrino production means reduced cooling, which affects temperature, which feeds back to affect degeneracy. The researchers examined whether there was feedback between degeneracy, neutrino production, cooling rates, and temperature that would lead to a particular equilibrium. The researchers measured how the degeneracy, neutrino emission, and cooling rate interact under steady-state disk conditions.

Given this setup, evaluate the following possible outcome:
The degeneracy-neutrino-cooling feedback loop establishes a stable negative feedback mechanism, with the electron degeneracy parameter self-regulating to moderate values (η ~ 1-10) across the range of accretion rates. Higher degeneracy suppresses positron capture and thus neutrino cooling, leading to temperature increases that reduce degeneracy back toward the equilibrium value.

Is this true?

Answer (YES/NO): NO